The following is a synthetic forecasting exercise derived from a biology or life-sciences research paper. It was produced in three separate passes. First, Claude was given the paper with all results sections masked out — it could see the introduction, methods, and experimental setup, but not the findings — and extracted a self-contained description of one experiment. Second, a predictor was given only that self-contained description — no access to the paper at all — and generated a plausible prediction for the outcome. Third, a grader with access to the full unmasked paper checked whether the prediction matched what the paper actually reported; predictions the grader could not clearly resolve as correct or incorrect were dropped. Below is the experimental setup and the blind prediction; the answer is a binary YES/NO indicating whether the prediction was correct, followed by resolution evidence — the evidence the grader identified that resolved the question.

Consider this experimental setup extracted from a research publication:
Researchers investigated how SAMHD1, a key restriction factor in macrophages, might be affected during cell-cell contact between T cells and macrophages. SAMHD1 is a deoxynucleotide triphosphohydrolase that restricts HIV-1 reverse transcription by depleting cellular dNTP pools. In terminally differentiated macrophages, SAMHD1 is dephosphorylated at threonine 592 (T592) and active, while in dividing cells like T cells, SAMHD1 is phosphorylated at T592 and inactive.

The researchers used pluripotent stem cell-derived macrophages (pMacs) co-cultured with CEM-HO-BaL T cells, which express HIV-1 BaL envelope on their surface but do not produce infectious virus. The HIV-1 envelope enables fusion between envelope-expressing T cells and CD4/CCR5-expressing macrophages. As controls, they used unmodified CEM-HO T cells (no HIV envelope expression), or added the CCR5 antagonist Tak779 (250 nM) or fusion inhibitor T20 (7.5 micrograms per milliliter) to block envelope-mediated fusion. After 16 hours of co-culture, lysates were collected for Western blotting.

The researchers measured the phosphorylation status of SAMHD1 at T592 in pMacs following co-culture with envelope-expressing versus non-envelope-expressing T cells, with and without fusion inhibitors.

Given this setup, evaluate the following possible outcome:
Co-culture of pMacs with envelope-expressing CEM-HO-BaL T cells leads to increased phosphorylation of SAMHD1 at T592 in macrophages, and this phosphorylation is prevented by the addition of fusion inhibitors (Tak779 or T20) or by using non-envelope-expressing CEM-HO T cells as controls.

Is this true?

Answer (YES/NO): YES